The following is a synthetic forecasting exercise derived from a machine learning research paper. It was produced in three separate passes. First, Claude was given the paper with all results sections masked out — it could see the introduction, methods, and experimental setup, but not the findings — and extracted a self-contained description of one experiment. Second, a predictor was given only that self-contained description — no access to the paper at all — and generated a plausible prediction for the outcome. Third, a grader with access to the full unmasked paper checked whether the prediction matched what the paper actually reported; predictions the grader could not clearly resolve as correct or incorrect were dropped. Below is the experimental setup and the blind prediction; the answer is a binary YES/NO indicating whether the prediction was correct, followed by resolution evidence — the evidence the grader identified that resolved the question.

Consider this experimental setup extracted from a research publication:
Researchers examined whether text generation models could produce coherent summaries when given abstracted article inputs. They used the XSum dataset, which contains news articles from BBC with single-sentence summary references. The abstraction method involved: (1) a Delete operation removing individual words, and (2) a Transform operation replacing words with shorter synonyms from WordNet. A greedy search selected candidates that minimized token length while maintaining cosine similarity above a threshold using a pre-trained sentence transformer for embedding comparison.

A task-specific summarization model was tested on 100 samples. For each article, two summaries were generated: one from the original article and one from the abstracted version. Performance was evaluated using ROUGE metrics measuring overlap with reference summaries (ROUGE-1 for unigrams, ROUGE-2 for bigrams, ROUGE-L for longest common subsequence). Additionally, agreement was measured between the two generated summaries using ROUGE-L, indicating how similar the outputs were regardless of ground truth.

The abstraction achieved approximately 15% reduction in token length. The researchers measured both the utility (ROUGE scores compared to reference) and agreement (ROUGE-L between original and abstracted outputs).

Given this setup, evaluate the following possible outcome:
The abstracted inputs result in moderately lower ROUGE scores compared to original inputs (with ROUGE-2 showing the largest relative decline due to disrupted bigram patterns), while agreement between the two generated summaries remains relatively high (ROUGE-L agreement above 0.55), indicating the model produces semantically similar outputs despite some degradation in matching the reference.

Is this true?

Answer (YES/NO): YES